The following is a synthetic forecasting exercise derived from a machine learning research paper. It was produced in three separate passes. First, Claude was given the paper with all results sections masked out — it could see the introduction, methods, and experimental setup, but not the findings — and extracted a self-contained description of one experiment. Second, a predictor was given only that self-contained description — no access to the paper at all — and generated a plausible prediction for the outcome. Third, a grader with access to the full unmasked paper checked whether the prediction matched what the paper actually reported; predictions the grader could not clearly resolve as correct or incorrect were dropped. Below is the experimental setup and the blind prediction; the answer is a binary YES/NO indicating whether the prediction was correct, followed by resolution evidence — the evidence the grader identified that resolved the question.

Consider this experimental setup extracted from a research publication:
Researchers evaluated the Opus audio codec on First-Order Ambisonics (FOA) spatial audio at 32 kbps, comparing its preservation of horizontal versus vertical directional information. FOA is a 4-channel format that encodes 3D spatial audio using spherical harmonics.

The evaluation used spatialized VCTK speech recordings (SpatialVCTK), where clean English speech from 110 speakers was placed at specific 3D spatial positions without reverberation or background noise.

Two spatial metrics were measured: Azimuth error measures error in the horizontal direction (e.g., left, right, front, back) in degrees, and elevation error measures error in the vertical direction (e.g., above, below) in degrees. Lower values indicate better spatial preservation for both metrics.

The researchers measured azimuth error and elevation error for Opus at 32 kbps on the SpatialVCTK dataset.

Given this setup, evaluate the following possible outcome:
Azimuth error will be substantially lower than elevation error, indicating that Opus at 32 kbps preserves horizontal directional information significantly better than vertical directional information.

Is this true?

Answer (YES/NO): NO